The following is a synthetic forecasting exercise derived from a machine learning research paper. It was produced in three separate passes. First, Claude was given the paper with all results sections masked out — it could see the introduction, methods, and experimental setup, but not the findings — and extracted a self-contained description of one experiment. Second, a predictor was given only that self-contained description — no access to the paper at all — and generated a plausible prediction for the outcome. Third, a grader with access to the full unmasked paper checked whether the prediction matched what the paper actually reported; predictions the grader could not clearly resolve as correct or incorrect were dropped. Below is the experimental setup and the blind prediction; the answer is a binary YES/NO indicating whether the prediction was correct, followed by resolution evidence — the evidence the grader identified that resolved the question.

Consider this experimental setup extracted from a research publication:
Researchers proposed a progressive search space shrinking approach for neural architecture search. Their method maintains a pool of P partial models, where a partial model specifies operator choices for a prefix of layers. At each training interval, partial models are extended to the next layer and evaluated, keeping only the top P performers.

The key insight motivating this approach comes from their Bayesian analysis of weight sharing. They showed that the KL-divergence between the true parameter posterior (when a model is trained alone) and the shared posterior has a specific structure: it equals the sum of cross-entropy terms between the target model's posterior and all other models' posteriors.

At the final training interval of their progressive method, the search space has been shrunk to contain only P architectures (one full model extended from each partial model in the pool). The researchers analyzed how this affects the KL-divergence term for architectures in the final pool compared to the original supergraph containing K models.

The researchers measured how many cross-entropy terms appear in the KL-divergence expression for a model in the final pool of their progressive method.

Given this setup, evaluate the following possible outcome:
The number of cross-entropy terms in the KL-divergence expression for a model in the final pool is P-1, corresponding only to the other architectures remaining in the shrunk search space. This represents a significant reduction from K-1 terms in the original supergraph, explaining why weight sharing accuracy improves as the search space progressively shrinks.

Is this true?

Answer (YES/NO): YES